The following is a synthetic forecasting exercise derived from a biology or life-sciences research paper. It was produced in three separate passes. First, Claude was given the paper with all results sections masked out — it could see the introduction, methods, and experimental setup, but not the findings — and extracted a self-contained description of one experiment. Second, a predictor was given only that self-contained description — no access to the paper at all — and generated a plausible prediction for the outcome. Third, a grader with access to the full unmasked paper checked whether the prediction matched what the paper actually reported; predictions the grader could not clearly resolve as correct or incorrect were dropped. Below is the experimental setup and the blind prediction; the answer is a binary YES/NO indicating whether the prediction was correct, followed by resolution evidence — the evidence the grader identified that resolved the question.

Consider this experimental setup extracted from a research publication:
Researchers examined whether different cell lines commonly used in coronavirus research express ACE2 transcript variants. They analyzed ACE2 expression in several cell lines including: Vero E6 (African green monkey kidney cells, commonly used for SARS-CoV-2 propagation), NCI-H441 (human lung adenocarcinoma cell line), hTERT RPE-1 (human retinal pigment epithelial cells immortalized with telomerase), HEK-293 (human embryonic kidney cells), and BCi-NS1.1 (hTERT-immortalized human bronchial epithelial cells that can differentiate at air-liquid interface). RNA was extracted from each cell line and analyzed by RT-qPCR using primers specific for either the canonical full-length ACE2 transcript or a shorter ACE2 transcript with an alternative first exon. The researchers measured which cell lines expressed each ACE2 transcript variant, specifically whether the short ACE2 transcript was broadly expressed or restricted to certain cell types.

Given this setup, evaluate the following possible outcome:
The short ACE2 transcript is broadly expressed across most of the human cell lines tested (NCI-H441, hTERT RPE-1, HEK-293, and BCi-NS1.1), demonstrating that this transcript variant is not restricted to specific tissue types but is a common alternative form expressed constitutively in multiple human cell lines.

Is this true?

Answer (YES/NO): NO